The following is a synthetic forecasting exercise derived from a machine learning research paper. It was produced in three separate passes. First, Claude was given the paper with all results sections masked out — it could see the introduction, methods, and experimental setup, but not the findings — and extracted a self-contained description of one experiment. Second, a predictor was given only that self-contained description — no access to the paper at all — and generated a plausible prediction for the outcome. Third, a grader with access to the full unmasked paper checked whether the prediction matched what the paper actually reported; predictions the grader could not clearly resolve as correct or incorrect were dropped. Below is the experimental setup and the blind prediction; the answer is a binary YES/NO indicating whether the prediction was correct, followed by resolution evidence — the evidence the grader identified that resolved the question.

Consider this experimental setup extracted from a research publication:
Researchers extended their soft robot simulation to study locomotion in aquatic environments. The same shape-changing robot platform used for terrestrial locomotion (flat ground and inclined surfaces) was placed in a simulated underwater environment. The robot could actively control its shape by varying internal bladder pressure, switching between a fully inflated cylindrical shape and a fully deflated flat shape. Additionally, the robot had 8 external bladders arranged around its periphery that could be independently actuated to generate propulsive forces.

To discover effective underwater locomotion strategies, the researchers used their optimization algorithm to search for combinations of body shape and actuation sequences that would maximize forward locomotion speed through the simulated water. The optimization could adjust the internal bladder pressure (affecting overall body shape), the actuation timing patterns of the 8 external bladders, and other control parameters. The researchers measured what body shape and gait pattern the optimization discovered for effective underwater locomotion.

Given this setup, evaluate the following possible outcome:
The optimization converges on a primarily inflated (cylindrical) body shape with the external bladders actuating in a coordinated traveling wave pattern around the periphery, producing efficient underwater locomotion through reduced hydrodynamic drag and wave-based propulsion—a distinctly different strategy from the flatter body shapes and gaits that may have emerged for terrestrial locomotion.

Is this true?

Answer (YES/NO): NO